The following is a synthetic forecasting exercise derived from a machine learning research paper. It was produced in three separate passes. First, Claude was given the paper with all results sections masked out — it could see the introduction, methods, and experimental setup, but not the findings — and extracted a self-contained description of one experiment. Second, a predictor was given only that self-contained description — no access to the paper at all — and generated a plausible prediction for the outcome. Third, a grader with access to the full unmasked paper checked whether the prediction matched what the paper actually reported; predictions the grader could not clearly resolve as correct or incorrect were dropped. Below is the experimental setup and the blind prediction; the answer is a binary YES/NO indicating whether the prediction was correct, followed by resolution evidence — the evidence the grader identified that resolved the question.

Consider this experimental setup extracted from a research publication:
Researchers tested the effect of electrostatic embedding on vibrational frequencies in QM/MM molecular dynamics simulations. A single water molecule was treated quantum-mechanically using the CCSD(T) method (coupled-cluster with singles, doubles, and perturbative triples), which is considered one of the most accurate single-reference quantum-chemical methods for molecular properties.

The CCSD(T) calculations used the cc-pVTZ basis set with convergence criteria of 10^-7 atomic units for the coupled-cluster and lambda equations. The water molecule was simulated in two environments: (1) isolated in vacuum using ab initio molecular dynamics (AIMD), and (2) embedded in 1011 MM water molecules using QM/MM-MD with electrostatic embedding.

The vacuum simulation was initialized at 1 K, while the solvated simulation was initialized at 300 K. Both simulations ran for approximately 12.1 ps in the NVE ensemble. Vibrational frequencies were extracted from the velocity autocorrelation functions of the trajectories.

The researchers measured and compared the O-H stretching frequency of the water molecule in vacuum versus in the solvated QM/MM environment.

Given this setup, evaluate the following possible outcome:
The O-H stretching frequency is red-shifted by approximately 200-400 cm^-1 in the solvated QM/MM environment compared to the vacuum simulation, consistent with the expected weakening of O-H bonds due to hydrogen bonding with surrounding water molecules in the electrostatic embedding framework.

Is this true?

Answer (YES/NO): YES